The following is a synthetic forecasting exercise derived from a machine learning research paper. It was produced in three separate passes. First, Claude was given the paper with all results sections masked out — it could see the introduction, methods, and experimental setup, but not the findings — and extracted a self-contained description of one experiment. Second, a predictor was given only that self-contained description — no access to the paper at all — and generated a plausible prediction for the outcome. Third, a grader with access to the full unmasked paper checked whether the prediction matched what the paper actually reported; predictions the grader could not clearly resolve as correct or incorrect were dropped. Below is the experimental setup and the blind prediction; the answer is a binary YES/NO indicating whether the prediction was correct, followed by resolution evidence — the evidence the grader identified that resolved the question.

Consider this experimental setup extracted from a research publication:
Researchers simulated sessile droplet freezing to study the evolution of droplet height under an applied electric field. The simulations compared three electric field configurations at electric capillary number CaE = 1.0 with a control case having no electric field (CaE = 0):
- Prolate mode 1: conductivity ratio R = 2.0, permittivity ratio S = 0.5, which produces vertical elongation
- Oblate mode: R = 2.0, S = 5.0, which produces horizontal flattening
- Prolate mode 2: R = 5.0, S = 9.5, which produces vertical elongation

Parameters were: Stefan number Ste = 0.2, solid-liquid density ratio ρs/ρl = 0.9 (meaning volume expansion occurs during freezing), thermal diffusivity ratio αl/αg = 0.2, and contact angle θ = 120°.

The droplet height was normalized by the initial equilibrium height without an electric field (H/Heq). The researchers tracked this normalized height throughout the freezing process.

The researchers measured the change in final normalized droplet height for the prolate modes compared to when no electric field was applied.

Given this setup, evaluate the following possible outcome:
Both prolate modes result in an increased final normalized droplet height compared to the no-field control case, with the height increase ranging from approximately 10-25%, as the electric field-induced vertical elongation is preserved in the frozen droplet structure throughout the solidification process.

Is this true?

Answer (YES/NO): NO